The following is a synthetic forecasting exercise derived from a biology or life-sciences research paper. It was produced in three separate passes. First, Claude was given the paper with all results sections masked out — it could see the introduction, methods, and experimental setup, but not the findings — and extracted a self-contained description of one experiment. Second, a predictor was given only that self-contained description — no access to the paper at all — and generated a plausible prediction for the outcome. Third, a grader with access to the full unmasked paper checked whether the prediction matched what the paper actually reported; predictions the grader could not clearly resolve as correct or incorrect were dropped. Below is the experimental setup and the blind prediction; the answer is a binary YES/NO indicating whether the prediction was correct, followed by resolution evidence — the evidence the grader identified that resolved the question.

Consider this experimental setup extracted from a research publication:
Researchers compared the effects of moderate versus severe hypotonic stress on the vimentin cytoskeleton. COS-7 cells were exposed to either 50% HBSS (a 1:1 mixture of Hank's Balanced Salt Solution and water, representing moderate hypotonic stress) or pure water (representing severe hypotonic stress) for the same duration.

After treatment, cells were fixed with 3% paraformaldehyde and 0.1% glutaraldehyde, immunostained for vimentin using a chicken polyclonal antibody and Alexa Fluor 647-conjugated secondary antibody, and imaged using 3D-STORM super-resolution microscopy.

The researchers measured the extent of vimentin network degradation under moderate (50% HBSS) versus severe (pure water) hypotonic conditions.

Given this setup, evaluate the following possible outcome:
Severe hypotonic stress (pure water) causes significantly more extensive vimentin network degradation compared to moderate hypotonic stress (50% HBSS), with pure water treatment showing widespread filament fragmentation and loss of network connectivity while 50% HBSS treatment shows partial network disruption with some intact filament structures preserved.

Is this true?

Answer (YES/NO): NO